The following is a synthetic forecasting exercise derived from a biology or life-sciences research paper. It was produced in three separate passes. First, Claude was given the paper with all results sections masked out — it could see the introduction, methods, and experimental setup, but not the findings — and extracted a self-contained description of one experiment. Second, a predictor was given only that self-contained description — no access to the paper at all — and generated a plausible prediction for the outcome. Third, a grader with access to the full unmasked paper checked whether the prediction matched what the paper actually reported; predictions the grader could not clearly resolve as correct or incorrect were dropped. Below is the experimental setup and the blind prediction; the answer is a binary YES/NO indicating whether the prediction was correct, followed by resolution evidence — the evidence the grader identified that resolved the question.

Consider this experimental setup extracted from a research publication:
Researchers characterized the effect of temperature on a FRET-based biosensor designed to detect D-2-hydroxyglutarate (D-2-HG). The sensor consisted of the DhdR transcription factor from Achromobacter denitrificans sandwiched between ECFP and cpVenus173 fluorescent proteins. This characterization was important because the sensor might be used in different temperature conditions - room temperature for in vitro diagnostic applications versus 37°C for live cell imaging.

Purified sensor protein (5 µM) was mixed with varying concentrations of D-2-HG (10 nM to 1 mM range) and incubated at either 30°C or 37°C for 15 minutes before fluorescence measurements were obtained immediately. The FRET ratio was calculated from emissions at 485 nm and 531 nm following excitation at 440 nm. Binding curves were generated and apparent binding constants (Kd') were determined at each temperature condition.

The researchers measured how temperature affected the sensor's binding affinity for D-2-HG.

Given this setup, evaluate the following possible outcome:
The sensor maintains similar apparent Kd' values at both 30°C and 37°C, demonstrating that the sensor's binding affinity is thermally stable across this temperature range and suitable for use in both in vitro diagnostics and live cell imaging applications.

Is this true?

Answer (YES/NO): YES